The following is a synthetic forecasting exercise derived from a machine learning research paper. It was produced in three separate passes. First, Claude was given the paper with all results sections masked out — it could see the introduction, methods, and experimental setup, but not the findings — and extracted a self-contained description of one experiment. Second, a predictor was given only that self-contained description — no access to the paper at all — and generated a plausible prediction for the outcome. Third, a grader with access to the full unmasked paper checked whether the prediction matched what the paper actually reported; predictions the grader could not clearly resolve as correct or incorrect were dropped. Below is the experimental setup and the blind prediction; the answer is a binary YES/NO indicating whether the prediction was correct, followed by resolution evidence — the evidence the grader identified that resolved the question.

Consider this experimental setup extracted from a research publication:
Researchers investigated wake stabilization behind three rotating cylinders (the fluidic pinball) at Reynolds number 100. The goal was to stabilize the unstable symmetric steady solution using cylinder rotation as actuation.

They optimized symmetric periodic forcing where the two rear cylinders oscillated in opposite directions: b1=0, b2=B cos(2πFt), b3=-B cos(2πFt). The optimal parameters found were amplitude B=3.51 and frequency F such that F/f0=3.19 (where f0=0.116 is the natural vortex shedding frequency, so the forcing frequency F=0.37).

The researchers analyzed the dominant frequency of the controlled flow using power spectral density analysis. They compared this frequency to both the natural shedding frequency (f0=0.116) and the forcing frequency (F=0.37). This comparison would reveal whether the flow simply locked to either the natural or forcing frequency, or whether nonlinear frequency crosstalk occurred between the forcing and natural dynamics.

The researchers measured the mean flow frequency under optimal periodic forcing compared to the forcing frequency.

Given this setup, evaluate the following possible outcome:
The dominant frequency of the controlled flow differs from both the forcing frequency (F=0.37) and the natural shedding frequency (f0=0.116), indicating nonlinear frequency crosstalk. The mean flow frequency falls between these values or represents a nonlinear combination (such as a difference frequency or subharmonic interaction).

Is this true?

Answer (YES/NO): YES